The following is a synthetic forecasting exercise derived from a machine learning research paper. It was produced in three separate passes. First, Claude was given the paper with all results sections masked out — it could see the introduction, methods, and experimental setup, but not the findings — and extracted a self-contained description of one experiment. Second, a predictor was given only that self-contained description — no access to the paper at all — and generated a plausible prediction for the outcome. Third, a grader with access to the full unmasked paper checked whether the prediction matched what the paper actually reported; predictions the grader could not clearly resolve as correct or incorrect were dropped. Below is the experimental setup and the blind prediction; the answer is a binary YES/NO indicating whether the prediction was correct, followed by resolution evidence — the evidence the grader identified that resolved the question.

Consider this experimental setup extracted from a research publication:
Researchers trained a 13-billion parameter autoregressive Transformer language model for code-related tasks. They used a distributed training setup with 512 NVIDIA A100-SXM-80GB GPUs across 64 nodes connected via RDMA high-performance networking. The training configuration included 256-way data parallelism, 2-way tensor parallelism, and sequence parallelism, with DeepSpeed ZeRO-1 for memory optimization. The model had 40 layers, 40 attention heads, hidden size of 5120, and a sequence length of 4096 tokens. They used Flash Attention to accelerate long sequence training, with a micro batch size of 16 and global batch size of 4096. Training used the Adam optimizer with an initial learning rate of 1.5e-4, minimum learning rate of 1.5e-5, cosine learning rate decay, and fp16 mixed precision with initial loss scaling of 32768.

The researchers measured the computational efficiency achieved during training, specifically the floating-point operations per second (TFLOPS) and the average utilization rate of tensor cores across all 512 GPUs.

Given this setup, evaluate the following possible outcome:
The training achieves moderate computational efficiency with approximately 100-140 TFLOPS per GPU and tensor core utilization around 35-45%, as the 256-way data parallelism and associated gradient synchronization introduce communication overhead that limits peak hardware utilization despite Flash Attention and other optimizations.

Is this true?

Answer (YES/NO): NO